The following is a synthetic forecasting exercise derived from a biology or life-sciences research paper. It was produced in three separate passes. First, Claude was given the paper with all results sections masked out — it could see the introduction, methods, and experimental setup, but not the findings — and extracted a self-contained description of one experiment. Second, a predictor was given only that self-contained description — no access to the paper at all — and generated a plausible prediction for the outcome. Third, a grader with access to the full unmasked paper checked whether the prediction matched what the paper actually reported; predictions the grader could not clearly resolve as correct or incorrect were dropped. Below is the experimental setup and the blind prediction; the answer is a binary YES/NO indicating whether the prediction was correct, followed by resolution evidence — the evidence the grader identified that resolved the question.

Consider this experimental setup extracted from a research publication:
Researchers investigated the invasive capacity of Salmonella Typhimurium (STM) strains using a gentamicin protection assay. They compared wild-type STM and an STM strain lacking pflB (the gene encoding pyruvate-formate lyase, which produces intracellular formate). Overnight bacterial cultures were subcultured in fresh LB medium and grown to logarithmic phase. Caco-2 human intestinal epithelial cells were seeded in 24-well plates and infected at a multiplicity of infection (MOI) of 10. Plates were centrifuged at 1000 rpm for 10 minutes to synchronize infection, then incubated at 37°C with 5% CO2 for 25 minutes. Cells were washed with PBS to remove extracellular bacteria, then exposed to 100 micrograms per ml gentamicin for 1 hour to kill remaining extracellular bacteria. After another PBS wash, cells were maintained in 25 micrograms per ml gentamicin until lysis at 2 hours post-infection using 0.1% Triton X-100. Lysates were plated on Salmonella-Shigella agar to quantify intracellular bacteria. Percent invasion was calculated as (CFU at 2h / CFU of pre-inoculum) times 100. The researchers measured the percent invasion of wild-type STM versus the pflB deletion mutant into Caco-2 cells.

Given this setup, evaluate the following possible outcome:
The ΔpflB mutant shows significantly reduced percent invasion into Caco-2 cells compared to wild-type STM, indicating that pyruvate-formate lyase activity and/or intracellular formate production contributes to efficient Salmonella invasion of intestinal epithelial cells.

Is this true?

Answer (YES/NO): YES